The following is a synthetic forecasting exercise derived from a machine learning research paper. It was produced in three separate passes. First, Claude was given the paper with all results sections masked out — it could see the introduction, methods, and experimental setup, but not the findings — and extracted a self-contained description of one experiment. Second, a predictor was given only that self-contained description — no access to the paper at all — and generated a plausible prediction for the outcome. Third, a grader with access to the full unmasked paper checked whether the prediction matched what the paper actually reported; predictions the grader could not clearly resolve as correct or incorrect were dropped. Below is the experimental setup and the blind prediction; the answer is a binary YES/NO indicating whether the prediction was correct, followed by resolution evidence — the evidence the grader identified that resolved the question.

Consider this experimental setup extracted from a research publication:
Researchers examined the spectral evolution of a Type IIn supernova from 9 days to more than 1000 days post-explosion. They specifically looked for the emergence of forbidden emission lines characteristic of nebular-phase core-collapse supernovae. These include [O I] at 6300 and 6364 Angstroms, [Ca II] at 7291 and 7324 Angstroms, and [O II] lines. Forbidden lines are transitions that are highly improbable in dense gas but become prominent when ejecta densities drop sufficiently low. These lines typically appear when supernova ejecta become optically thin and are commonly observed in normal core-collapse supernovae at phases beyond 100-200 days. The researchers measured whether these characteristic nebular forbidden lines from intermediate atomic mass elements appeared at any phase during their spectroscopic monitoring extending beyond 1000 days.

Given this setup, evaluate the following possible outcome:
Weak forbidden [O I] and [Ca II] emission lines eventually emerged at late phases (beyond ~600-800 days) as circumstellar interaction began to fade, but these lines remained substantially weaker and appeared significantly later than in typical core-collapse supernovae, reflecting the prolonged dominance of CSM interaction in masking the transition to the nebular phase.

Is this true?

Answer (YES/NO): NO